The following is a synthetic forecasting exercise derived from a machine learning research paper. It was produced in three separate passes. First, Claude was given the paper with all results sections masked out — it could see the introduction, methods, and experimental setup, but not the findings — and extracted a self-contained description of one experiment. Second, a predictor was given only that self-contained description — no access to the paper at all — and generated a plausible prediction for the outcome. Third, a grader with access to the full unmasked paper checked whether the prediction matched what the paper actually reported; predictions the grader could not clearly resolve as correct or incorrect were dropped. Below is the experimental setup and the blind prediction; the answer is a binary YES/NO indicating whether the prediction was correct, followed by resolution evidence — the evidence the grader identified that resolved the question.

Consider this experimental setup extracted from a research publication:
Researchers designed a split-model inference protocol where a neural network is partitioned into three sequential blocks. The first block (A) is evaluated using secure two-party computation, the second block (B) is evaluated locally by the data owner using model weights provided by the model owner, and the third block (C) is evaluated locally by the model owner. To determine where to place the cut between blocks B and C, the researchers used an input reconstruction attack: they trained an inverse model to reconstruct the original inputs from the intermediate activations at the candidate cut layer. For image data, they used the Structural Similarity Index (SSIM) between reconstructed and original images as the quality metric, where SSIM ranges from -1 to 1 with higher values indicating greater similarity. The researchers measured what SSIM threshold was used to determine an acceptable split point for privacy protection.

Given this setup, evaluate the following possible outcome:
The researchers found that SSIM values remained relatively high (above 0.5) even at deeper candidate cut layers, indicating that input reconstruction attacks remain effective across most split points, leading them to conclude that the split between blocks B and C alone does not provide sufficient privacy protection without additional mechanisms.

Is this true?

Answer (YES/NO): NO